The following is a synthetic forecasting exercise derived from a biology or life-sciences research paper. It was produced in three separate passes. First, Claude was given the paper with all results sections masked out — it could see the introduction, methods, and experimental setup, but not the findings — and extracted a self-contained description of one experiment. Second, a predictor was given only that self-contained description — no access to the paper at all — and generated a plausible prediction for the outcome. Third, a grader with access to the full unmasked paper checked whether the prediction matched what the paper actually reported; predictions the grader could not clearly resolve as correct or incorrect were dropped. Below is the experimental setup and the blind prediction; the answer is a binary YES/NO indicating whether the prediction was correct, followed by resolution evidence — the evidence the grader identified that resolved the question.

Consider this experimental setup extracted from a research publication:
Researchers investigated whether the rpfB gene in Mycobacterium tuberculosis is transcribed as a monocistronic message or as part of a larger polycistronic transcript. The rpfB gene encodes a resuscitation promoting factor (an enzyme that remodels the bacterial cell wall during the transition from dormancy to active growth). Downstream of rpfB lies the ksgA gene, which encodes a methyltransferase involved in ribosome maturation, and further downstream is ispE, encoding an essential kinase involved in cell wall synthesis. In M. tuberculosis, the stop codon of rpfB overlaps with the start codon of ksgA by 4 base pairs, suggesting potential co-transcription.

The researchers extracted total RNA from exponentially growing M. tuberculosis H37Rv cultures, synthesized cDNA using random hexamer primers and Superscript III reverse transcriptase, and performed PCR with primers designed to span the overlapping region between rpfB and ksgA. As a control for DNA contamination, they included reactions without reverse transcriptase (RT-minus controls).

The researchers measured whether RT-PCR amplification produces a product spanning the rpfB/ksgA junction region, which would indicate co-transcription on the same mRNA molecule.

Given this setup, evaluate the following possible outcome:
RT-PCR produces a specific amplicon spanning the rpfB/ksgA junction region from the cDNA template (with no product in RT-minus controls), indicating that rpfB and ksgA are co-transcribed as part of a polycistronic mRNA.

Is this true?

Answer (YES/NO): YES